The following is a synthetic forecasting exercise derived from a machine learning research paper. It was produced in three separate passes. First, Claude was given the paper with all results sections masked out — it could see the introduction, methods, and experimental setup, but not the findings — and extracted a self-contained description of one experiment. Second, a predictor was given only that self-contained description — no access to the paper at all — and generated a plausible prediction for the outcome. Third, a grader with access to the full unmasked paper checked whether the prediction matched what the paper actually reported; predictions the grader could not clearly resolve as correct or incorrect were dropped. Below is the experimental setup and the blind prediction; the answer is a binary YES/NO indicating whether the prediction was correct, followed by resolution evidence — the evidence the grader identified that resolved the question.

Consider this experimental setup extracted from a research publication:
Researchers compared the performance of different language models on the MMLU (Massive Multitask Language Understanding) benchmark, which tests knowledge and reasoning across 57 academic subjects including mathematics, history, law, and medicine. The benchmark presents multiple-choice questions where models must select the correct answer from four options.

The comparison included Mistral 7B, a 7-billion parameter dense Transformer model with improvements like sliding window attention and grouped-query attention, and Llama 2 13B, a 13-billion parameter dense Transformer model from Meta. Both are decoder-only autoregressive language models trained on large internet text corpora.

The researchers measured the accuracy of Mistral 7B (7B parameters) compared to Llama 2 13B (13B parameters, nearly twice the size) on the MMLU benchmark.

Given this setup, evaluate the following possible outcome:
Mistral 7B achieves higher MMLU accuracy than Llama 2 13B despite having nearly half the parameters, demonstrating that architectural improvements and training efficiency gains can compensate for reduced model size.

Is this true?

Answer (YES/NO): YES